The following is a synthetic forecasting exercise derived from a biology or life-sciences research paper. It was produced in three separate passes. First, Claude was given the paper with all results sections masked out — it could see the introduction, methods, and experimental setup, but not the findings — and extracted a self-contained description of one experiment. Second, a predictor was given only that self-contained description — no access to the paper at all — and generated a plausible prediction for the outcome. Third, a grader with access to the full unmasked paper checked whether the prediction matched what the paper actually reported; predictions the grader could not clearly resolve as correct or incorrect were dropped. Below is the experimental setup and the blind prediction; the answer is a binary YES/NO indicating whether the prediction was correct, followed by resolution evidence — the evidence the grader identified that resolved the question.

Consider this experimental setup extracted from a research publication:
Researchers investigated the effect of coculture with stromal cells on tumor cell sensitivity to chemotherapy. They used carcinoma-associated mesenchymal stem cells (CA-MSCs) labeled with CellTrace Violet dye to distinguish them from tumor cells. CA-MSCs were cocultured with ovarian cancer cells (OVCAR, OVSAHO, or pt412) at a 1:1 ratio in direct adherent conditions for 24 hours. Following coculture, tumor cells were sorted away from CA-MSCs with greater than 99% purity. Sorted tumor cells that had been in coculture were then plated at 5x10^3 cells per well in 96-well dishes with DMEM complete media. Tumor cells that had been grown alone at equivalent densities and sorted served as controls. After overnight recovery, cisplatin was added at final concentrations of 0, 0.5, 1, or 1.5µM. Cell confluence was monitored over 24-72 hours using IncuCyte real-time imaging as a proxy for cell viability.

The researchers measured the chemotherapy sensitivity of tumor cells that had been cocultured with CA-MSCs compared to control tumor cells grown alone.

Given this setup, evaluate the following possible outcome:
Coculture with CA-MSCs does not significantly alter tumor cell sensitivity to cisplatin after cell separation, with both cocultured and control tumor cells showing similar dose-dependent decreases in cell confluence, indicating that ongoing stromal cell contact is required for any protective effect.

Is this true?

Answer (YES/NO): NO